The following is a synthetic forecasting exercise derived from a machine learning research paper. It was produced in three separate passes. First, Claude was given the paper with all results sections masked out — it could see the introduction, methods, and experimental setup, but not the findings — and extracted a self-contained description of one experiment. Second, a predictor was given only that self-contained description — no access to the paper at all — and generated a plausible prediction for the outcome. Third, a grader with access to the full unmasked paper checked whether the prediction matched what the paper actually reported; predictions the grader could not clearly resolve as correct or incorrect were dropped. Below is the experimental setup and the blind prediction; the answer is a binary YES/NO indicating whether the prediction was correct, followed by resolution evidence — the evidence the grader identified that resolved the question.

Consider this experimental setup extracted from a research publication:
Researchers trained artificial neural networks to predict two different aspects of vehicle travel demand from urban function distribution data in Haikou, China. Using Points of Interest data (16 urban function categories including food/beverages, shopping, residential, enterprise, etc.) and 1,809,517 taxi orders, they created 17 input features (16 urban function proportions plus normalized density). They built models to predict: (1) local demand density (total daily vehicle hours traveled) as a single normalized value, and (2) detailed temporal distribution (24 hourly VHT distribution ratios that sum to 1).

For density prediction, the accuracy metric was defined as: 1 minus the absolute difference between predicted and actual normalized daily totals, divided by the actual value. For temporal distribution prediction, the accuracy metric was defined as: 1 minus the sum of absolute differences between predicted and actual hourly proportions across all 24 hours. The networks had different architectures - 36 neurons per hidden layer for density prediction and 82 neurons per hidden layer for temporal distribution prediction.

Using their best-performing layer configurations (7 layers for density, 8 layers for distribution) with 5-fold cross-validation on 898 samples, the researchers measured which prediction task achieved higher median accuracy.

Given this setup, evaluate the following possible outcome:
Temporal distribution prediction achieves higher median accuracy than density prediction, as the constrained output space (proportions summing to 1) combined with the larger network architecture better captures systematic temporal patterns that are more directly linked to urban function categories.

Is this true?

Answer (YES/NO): YES